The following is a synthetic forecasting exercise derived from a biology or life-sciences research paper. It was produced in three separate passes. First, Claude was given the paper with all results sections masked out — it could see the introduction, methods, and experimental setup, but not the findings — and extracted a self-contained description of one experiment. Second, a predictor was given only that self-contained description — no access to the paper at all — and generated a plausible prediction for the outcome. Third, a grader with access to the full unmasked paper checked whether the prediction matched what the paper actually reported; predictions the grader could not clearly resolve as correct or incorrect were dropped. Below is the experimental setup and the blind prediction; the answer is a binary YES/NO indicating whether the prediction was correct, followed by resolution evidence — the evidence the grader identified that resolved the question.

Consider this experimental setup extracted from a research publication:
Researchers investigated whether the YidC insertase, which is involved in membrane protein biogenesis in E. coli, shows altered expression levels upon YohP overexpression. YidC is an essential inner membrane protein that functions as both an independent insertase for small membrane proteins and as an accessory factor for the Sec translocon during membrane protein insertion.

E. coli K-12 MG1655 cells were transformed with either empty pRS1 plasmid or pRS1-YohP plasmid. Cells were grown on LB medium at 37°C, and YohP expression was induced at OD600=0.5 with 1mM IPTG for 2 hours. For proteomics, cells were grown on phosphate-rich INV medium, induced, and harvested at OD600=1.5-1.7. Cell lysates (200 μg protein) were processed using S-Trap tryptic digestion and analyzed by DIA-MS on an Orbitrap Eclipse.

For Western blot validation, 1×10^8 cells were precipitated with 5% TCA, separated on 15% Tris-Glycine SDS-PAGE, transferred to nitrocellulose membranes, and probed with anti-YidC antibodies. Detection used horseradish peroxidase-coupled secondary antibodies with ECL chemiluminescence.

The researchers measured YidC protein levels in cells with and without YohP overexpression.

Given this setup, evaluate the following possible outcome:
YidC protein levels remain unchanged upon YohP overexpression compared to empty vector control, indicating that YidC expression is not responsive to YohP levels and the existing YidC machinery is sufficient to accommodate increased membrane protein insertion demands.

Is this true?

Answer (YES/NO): YES